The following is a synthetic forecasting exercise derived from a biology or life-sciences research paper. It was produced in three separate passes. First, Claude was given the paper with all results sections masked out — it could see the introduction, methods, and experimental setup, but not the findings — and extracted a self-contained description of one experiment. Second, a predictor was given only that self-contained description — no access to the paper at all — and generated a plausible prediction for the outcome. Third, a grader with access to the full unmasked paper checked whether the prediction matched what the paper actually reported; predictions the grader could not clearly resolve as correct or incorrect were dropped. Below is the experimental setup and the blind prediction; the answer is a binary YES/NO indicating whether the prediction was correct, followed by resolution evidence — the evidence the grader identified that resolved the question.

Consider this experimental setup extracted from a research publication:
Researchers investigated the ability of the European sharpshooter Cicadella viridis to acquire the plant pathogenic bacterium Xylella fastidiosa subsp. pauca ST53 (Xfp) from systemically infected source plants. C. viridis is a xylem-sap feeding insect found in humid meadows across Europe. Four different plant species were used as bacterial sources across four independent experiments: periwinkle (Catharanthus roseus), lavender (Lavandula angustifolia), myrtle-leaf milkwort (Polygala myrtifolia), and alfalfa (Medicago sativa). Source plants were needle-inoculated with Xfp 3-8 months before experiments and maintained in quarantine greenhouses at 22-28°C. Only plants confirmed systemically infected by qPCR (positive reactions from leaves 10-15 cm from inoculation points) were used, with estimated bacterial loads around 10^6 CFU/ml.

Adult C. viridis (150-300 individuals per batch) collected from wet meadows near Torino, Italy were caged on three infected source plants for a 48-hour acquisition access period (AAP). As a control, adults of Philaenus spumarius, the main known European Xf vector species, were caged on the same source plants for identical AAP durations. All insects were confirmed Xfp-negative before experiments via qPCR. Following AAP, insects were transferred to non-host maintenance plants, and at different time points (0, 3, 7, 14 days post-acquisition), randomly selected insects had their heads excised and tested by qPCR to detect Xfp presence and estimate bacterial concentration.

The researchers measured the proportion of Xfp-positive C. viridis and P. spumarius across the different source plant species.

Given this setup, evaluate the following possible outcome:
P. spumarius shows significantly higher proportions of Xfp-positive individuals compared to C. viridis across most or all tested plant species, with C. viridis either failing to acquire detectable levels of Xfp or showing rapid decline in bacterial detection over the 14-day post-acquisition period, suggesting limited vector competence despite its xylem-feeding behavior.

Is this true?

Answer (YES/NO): NO